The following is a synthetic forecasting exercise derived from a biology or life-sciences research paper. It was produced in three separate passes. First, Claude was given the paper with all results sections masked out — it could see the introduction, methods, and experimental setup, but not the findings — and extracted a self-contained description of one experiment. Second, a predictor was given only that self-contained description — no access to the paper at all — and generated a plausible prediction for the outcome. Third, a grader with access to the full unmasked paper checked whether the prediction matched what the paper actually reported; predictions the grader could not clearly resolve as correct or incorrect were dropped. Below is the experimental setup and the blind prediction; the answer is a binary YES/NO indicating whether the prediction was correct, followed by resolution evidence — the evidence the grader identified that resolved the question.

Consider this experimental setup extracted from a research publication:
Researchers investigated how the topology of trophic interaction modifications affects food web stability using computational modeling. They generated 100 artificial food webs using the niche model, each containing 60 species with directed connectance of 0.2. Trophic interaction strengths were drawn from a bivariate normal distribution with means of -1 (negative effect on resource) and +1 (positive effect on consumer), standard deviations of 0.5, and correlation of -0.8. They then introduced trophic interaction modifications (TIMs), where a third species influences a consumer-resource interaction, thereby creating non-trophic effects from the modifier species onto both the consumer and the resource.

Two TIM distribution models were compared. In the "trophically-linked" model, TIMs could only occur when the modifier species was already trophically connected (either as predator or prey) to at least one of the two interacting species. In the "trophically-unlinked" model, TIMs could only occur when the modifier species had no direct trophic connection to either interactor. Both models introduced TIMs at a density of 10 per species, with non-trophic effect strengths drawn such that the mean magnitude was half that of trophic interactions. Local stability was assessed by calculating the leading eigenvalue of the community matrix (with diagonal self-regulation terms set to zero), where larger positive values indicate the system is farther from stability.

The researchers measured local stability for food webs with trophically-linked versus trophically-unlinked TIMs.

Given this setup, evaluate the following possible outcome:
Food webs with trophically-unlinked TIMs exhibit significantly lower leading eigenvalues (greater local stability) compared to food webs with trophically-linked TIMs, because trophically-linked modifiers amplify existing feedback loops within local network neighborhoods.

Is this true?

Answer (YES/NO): NO